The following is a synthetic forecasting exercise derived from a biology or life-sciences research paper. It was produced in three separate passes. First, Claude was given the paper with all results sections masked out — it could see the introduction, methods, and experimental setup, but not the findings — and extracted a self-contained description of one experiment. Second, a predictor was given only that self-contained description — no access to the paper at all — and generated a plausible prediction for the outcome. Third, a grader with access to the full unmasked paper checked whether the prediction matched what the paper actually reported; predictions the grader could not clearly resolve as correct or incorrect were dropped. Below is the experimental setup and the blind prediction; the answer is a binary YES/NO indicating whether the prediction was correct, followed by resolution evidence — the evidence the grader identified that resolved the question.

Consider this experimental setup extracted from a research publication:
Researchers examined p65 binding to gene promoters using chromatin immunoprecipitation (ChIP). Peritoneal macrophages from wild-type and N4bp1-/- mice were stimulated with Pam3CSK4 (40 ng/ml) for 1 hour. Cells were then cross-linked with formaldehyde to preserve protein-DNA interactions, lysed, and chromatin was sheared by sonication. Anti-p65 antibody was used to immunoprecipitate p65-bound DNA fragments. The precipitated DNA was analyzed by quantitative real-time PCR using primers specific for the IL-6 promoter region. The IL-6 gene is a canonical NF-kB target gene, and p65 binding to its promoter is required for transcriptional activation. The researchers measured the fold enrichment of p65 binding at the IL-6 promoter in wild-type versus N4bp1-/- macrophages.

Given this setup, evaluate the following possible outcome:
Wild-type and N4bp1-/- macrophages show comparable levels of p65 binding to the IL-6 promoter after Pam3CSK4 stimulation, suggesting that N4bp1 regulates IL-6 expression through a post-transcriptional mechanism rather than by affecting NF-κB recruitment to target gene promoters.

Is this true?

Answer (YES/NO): NO